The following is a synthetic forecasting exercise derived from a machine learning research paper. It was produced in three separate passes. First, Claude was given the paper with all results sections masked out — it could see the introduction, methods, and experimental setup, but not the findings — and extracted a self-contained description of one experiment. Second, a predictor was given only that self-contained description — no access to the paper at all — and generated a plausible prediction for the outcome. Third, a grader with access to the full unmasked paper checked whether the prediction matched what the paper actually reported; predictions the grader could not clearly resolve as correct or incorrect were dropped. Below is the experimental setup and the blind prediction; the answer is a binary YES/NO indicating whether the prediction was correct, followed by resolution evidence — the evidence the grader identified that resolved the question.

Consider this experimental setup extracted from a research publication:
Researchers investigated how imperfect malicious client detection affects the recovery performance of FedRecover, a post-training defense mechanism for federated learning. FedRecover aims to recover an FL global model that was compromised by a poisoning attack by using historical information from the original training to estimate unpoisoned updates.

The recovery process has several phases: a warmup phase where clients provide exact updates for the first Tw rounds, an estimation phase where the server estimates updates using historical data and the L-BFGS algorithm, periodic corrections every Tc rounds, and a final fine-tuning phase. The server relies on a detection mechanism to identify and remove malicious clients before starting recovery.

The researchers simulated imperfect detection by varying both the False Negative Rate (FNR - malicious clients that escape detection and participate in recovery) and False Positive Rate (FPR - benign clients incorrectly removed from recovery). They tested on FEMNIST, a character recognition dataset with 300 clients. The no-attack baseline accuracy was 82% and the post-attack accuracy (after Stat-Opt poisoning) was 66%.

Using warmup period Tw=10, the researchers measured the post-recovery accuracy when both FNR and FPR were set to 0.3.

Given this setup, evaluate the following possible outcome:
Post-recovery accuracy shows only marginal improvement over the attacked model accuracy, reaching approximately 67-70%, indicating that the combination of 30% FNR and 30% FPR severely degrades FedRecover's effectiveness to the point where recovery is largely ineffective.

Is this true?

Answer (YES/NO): YES